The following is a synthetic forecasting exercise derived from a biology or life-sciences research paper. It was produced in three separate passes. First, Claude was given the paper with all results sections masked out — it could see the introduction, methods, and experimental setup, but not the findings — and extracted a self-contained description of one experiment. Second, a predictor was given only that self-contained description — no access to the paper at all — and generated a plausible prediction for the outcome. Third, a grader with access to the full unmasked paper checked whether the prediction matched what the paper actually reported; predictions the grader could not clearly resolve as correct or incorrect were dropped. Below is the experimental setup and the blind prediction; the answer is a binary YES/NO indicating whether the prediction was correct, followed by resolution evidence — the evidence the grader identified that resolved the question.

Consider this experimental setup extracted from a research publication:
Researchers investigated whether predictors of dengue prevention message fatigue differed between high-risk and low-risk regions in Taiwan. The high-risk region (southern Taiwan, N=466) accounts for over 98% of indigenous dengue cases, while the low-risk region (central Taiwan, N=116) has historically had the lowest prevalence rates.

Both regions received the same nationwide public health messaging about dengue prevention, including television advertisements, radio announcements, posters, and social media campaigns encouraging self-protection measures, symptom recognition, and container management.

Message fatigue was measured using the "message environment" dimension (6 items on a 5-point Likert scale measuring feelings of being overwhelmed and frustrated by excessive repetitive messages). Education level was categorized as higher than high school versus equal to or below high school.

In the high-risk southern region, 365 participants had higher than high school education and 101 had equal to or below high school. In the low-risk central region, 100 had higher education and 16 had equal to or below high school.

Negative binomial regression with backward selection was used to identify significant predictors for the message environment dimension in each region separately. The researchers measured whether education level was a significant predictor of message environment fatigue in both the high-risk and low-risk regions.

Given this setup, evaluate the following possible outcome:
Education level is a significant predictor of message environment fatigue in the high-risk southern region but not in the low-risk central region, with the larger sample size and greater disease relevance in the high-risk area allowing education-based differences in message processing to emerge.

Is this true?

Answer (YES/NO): NO